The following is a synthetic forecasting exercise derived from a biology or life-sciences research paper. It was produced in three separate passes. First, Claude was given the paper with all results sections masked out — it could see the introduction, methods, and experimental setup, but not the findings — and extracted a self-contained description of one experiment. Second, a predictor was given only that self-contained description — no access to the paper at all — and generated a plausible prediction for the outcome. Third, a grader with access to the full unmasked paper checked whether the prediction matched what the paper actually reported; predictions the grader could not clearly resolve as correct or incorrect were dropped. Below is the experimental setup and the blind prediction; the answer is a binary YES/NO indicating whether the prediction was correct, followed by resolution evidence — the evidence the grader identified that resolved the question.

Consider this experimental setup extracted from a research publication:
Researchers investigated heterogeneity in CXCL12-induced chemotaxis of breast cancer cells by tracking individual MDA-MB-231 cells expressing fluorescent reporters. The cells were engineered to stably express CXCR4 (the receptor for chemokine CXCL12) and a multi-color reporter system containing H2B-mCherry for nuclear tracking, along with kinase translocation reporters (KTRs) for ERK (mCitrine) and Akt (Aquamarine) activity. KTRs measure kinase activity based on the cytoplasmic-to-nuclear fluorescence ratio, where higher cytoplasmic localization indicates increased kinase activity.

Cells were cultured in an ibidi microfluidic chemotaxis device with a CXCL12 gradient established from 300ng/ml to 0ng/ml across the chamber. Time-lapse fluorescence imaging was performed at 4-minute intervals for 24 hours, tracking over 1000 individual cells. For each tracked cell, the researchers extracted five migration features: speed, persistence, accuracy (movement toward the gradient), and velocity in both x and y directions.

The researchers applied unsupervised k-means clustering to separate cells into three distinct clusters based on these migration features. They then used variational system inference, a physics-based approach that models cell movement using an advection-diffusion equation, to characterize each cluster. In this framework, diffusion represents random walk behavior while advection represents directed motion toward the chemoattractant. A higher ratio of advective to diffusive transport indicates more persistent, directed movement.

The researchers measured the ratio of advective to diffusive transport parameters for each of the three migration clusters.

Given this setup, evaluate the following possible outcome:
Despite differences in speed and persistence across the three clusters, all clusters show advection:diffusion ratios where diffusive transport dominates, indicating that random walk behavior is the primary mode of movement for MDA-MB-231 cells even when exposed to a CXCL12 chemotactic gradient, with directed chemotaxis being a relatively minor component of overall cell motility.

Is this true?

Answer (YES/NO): NO